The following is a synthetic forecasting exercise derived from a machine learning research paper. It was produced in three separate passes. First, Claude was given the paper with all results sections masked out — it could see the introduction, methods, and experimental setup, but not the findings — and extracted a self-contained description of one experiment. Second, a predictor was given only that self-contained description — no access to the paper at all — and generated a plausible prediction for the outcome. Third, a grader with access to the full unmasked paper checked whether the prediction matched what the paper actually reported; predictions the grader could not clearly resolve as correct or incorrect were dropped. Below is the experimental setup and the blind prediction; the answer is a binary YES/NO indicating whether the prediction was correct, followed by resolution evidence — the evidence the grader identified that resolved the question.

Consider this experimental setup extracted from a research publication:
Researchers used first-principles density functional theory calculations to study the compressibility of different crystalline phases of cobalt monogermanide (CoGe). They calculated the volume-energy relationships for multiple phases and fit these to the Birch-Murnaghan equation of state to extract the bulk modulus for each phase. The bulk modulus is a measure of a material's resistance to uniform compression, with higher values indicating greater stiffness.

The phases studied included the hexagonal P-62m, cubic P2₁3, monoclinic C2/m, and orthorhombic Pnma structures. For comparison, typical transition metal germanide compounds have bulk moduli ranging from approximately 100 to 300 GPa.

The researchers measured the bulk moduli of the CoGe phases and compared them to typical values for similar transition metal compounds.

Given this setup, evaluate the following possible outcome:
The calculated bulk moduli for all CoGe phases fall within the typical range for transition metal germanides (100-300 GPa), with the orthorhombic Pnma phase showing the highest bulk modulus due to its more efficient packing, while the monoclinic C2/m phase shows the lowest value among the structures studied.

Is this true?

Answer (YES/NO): NO